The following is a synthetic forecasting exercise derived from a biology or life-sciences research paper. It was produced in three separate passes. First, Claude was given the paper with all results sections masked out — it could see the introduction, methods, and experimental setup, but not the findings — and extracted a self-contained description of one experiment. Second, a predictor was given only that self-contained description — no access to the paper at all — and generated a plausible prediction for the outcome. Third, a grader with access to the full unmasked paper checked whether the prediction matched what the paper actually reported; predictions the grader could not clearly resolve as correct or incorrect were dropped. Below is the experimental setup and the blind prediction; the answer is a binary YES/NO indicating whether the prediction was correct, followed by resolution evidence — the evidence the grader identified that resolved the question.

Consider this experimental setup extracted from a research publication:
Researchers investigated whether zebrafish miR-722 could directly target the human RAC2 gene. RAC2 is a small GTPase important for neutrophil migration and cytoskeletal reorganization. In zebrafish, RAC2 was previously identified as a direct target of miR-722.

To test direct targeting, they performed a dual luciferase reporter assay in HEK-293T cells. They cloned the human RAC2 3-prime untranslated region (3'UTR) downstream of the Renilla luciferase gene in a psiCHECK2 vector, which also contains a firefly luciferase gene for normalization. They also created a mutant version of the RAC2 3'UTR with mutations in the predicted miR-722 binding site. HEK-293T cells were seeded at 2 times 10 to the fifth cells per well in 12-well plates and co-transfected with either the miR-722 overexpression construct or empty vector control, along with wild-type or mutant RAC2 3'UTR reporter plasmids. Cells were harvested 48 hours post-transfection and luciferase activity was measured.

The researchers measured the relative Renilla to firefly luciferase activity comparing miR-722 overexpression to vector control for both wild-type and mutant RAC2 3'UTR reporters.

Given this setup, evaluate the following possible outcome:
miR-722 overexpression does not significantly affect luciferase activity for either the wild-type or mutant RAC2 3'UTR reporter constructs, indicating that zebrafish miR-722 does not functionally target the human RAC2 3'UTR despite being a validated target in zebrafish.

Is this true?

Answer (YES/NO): NO